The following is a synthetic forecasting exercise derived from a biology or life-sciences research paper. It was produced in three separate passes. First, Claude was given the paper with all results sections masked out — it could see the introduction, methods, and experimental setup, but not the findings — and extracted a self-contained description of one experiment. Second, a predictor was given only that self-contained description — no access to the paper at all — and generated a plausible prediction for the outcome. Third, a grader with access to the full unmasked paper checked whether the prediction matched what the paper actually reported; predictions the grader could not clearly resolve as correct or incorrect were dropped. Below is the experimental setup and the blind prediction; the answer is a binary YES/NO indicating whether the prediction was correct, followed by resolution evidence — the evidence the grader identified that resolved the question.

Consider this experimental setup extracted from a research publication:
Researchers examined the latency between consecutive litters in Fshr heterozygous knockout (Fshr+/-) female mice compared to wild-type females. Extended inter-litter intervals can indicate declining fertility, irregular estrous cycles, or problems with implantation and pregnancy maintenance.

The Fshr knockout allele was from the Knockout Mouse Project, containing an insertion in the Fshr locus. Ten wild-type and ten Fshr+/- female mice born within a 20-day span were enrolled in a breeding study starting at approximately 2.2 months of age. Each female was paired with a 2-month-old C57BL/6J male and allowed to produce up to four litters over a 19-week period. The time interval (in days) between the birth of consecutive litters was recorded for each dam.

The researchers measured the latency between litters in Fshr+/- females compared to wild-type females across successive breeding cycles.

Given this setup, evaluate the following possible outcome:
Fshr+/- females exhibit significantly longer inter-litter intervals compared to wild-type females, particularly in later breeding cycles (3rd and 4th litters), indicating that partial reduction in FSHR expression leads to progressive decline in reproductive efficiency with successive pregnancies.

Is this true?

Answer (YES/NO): NO